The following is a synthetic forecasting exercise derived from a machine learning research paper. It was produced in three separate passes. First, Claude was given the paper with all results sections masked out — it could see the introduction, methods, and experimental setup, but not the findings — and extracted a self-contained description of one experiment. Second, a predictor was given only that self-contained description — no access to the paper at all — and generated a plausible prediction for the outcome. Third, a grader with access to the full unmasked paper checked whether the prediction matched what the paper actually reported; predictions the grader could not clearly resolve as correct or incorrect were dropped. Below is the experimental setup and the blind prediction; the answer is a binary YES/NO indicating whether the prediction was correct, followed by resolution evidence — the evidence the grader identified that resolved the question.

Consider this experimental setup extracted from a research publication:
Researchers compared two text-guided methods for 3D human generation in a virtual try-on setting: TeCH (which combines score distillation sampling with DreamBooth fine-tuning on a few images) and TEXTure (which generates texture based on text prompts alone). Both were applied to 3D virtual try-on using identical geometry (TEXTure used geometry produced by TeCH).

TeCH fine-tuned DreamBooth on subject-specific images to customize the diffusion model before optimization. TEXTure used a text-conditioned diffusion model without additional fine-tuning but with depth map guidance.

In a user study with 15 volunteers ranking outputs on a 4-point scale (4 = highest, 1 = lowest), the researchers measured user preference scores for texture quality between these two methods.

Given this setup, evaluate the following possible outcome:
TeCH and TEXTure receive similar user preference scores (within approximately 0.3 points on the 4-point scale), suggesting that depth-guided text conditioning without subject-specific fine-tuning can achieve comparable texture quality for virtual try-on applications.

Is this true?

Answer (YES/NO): NO